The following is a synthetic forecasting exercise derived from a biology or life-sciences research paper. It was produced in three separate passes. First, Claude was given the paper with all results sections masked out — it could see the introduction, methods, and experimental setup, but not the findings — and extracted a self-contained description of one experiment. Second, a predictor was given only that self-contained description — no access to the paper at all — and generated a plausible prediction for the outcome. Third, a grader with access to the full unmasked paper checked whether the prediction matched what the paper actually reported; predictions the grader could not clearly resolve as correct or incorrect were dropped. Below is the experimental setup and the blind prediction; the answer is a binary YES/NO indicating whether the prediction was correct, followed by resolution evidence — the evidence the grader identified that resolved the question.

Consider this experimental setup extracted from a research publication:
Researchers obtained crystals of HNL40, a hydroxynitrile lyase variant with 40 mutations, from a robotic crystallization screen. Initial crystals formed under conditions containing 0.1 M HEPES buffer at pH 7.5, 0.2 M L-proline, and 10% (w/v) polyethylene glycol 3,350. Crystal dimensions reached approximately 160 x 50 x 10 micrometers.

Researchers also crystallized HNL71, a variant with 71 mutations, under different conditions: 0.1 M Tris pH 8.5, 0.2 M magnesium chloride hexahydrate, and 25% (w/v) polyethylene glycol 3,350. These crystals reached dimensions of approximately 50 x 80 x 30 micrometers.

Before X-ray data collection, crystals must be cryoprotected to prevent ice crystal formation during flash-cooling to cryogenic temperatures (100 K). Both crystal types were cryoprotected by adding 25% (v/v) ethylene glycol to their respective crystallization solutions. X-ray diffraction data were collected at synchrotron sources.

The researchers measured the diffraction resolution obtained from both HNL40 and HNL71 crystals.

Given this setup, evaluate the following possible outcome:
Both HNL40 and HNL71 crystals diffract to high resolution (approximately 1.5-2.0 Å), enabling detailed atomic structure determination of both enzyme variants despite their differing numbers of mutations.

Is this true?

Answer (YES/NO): YES